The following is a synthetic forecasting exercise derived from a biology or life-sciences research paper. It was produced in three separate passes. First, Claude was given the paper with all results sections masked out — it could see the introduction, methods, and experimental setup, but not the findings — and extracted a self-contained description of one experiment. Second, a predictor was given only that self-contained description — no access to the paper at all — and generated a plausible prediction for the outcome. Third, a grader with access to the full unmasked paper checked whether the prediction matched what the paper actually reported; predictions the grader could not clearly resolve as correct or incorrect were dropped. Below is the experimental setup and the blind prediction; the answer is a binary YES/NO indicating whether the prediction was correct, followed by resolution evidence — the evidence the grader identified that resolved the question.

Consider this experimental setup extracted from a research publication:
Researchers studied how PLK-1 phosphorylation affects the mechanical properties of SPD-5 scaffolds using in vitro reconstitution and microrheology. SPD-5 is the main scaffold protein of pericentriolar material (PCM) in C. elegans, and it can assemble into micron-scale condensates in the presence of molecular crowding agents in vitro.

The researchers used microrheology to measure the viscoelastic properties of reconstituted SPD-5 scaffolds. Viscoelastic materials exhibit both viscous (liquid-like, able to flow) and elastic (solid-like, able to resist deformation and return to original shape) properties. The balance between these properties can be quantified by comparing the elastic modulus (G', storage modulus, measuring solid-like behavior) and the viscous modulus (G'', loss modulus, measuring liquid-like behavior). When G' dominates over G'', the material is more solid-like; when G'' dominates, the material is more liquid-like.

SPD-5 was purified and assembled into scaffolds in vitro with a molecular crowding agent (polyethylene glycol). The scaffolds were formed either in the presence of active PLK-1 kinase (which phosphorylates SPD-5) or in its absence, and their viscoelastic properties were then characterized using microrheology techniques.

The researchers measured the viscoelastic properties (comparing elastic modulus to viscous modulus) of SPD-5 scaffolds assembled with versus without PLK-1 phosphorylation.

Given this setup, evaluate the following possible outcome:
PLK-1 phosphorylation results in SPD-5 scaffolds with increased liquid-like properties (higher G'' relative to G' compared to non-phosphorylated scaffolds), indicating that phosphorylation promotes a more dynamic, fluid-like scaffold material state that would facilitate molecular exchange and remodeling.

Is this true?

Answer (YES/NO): NO